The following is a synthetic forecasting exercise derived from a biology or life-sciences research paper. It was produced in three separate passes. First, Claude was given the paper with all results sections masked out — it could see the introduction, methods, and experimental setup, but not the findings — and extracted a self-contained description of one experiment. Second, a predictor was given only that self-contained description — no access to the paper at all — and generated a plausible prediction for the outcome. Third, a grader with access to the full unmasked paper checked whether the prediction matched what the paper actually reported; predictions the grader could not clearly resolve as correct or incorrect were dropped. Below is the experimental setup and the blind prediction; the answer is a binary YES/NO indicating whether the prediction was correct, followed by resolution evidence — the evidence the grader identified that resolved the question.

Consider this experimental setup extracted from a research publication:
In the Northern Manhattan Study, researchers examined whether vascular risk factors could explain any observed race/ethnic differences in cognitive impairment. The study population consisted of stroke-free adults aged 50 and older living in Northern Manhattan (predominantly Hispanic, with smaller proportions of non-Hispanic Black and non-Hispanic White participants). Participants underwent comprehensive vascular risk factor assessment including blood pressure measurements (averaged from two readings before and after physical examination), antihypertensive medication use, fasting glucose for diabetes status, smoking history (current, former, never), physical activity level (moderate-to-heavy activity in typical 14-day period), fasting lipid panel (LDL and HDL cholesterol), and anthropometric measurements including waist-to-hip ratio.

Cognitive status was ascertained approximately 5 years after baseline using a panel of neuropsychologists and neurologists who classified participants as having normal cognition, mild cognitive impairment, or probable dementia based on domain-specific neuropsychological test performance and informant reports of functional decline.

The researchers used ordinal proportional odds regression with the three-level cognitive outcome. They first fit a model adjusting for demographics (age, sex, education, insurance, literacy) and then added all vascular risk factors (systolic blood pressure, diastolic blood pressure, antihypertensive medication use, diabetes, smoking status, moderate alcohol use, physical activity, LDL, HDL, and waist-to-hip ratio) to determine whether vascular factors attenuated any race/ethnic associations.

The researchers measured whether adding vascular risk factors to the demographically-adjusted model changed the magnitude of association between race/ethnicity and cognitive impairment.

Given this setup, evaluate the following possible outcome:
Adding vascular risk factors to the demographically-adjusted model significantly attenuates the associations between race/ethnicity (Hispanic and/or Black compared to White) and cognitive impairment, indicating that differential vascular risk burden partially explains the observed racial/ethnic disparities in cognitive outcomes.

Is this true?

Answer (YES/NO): NO